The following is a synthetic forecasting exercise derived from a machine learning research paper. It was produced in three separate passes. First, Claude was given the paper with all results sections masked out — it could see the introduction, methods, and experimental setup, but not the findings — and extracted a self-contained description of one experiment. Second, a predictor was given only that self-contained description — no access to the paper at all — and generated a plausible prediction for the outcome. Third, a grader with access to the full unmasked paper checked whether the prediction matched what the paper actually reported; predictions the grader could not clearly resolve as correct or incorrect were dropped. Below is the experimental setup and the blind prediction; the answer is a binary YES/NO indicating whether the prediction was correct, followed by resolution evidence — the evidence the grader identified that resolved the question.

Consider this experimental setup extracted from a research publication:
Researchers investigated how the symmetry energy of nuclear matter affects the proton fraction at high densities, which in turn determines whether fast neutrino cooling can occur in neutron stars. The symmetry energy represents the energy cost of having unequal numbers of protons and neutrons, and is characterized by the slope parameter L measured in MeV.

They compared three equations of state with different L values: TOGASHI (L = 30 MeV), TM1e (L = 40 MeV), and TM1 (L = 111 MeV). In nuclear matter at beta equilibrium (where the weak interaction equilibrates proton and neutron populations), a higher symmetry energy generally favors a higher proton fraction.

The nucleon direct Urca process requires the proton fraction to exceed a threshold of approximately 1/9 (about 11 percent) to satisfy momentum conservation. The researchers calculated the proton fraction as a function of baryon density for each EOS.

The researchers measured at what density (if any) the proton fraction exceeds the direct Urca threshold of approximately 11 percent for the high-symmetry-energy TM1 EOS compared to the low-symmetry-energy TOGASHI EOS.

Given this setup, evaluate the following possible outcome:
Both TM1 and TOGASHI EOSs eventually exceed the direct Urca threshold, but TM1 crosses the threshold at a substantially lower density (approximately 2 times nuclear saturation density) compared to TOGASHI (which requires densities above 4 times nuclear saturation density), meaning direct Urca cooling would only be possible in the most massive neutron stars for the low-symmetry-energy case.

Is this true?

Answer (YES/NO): NO